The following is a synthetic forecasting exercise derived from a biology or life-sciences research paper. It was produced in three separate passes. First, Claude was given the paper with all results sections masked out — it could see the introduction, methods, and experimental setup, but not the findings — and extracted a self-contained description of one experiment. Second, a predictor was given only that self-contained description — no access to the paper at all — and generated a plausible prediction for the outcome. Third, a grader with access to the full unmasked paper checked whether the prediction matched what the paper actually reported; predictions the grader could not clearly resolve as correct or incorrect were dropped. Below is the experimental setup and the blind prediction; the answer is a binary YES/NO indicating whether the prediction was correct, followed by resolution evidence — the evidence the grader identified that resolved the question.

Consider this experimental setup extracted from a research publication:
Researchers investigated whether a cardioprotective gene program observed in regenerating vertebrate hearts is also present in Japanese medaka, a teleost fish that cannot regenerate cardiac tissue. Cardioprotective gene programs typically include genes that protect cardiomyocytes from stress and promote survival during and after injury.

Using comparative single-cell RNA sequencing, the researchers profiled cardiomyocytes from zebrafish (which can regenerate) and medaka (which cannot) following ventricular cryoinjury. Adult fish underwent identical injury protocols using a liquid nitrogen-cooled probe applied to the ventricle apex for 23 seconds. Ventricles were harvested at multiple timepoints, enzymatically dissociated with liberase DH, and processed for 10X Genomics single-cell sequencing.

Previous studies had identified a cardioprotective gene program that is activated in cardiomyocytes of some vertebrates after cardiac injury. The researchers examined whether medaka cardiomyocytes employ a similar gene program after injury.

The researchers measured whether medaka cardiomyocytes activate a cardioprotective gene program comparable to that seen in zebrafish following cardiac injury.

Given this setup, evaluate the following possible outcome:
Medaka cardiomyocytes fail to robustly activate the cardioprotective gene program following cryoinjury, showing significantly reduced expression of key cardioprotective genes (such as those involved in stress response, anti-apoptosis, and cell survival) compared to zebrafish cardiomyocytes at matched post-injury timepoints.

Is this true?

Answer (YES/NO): YES